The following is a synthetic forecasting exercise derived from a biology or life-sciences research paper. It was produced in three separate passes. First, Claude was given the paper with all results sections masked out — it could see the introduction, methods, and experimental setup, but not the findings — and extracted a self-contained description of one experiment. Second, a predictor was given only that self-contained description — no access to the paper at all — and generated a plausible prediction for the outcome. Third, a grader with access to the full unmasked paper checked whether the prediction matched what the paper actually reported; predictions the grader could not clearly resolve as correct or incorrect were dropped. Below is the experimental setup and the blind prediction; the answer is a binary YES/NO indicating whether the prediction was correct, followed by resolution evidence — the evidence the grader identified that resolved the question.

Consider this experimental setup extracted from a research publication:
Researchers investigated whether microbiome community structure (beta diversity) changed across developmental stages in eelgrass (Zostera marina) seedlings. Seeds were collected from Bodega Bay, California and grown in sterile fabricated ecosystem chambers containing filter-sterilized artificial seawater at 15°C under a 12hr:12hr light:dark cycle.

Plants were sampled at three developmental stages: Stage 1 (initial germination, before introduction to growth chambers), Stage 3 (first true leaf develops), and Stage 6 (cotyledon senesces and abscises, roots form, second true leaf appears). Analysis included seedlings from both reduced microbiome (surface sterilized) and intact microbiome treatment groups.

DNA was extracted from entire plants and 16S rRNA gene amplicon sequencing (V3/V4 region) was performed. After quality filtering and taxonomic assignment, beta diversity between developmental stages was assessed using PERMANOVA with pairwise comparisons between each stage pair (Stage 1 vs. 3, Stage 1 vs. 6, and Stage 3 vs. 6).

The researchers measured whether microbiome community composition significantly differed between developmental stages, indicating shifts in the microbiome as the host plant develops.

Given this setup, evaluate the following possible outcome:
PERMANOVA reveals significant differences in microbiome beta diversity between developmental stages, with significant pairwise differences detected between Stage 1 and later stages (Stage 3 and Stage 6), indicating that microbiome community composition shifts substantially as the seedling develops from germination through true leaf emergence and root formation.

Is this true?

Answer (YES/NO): YES